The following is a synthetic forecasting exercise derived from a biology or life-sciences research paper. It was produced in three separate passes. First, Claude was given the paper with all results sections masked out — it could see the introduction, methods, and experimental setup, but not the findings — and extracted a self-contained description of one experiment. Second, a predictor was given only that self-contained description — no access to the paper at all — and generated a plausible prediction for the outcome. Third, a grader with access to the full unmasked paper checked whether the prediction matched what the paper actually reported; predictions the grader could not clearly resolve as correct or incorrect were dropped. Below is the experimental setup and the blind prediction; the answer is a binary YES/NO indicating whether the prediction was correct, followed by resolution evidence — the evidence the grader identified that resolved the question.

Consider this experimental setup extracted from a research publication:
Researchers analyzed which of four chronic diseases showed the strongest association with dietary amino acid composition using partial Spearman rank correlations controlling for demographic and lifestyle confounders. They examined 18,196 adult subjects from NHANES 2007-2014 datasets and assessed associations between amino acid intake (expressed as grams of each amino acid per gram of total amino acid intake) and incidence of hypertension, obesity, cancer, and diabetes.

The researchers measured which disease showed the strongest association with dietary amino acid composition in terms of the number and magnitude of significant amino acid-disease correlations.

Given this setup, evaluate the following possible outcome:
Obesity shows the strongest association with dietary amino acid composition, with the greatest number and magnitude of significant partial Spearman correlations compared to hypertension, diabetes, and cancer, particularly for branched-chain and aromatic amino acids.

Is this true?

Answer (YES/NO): NO